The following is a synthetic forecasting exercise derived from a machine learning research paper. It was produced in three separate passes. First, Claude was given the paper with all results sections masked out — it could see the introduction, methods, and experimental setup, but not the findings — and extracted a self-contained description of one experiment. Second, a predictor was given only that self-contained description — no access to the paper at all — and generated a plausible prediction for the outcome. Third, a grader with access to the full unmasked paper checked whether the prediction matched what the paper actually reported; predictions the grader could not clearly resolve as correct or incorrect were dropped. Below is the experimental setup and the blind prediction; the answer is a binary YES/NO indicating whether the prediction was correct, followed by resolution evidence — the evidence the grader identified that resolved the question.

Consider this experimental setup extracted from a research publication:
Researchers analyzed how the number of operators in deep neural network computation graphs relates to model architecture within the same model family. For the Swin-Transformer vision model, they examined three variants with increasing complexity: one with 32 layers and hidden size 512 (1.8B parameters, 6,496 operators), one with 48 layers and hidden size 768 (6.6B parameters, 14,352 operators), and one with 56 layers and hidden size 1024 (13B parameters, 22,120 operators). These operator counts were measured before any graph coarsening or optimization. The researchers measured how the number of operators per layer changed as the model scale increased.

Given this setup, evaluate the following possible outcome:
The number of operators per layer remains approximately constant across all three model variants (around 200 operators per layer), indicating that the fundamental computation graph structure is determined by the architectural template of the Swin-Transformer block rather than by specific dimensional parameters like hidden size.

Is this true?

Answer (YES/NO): NO